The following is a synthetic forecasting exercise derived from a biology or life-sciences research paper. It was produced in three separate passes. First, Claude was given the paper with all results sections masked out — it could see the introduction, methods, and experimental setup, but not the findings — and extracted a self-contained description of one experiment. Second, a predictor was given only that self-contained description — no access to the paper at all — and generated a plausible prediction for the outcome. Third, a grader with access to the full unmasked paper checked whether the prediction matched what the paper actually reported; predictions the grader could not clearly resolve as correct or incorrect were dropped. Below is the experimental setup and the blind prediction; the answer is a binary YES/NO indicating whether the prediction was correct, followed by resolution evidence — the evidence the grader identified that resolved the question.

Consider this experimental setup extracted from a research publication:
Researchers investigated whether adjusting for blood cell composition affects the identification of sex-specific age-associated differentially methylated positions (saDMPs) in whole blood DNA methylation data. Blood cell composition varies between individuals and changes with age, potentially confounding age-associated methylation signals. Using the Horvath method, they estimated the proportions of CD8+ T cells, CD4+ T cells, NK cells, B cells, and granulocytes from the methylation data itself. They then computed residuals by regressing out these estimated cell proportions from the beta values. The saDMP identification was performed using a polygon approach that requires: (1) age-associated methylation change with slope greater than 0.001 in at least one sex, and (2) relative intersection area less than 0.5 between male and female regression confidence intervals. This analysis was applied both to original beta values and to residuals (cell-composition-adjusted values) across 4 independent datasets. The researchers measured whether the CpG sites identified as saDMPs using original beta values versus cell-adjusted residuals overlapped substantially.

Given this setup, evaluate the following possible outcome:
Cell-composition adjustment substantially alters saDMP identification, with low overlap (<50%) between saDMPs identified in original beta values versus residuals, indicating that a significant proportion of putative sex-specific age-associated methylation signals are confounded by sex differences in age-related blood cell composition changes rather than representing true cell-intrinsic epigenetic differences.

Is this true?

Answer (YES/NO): NO